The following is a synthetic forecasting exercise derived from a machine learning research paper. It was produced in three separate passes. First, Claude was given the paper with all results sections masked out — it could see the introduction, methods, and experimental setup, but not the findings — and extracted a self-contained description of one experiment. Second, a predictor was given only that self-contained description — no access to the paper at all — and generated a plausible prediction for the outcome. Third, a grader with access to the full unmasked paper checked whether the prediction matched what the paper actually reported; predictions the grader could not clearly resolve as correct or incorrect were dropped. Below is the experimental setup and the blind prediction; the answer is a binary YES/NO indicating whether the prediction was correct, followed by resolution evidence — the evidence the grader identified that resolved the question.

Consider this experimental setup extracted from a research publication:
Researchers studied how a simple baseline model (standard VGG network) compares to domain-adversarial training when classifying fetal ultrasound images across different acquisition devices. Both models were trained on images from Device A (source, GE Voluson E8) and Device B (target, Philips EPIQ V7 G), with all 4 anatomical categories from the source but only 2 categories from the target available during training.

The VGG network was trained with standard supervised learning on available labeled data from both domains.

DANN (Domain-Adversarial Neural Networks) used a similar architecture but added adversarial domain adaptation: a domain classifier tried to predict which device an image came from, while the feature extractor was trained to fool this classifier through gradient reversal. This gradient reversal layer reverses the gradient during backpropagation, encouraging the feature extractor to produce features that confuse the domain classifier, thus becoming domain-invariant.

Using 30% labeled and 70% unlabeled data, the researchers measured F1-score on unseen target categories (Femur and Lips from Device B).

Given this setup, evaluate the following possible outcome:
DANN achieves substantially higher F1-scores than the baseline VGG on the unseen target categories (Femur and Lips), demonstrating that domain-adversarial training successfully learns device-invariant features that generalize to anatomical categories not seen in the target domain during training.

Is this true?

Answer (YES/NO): NO